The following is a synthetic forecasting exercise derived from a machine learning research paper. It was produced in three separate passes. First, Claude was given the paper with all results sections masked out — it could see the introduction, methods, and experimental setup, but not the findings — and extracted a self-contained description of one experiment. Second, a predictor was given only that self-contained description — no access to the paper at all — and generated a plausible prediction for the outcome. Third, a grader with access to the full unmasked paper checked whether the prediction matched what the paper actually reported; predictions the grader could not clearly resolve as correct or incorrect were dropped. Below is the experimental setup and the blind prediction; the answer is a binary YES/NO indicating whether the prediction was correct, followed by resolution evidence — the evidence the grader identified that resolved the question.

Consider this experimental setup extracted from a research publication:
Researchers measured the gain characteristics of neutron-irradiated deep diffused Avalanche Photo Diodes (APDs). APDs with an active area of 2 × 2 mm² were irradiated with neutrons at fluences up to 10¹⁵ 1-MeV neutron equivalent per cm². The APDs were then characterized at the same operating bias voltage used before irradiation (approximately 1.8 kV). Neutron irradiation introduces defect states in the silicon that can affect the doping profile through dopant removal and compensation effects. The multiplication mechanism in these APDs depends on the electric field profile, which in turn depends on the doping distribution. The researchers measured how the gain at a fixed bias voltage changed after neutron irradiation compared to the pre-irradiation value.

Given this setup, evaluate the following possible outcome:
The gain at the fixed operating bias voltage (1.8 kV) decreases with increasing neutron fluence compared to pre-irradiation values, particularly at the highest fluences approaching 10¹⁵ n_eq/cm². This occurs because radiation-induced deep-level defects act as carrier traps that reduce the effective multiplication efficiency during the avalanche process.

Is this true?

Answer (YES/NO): NO